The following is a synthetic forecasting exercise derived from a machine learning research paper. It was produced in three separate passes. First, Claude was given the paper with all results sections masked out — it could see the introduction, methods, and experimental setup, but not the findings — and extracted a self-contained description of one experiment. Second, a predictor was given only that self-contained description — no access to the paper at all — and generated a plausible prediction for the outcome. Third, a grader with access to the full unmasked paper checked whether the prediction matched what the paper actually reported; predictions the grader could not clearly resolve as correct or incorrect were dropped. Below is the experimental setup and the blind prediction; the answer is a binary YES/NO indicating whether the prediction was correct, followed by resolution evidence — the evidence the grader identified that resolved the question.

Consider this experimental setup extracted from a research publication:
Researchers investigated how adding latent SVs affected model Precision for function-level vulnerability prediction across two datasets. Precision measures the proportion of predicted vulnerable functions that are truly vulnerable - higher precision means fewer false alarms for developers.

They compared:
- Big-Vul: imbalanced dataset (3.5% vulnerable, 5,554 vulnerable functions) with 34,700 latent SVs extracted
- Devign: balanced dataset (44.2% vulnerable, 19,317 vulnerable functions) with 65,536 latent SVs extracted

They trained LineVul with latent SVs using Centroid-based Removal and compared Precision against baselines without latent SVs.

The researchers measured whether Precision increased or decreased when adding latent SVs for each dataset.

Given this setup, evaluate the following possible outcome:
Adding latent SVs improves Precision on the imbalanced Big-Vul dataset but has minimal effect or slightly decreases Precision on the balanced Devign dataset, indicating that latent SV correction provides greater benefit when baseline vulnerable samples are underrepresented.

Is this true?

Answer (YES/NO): NO